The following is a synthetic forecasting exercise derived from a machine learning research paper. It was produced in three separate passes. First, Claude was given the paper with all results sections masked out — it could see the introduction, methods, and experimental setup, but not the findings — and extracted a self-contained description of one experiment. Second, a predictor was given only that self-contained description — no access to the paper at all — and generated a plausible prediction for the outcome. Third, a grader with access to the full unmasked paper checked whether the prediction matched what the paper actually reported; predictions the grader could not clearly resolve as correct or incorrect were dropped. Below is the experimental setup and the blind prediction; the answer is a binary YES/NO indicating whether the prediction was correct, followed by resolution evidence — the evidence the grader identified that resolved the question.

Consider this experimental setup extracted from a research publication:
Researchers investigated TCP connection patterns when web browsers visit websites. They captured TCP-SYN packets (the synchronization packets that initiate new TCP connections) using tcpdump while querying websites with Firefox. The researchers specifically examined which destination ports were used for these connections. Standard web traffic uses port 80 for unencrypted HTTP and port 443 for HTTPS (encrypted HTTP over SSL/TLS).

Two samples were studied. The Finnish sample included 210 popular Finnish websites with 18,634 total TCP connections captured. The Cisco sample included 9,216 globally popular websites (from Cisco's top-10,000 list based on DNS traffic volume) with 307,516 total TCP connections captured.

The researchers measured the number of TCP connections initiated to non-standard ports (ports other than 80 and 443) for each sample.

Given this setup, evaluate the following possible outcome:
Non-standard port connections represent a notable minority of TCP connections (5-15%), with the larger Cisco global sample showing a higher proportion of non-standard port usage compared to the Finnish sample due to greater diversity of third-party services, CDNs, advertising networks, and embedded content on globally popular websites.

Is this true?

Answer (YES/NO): NO